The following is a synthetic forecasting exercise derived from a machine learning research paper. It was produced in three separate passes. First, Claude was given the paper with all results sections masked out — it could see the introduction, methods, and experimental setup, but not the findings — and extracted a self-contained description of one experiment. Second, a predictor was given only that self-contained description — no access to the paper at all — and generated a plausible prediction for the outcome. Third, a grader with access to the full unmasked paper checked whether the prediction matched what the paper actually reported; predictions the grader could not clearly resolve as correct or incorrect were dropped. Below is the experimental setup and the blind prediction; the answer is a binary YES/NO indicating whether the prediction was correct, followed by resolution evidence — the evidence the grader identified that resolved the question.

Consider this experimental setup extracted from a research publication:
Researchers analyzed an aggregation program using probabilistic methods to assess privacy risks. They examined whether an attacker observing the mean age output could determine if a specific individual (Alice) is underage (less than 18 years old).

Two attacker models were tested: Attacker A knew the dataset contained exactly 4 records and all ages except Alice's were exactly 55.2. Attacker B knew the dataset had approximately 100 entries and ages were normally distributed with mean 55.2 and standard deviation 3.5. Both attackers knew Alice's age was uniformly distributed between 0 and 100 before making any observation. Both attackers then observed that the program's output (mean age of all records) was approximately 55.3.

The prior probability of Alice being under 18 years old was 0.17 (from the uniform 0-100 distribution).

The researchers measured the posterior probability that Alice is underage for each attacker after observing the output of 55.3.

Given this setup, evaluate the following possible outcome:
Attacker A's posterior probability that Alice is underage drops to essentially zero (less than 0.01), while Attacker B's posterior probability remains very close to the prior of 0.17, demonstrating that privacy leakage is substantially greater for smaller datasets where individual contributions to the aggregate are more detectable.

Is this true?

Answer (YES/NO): NO